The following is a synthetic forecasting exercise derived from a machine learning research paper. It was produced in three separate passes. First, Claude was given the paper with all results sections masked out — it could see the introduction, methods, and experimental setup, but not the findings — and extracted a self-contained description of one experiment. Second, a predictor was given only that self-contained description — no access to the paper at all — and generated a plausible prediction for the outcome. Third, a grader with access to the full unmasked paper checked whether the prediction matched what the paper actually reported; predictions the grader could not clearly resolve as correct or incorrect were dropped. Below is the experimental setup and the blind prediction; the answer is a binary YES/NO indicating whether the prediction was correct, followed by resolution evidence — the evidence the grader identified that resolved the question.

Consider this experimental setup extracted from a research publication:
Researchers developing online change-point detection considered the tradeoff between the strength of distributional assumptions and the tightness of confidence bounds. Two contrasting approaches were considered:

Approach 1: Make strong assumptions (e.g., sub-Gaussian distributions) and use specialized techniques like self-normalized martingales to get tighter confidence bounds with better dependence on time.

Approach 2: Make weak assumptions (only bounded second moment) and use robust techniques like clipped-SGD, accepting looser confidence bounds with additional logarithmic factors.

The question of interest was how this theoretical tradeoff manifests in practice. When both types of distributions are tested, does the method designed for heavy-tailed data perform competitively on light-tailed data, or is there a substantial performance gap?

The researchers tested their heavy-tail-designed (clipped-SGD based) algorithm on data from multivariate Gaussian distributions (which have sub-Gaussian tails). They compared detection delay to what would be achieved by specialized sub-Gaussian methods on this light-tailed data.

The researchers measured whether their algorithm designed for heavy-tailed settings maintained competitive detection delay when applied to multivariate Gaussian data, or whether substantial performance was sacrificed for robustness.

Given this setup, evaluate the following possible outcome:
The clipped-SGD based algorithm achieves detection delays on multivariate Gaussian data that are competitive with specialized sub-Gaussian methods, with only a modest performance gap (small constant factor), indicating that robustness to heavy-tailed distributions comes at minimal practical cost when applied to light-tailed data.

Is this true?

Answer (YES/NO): NO